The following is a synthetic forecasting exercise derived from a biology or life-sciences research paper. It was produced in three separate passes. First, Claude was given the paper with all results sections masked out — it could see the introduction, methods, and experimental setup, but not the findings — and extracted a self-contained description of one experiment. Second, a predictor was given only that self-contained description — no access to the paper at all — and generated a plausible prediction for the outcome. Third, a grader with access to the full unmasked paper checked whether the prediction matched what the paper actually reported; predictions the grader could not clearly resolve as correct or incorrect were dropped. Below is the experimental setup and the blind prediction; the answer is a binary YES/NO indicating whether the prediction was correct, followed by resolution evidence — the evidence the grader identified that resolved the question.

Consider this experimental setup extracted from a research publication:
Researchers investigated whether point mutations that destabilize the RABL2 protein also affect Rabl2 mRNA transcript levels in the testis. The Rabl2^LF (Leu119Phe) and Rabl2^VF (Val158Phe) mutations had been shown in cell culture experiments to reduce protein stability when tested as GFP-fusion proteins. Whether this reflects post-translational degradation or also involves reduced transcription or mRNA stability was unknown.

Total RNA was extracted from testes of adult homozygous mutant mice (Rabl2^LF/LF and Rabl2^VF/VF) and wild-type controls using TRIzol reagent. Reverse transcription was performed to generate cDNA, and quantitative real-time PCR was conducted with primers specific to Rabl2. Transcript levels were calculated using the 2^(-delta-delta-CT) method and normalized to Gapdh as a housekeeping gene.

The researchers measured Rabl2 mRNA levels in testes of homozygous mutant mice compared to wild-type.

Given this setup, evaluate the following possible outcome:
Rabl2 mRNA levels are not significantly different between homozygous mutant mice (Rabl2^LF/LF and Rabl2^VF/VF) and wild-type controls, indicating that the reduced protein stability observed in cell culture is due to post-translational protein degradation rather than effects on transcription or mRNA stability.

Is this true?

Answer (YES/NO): YES